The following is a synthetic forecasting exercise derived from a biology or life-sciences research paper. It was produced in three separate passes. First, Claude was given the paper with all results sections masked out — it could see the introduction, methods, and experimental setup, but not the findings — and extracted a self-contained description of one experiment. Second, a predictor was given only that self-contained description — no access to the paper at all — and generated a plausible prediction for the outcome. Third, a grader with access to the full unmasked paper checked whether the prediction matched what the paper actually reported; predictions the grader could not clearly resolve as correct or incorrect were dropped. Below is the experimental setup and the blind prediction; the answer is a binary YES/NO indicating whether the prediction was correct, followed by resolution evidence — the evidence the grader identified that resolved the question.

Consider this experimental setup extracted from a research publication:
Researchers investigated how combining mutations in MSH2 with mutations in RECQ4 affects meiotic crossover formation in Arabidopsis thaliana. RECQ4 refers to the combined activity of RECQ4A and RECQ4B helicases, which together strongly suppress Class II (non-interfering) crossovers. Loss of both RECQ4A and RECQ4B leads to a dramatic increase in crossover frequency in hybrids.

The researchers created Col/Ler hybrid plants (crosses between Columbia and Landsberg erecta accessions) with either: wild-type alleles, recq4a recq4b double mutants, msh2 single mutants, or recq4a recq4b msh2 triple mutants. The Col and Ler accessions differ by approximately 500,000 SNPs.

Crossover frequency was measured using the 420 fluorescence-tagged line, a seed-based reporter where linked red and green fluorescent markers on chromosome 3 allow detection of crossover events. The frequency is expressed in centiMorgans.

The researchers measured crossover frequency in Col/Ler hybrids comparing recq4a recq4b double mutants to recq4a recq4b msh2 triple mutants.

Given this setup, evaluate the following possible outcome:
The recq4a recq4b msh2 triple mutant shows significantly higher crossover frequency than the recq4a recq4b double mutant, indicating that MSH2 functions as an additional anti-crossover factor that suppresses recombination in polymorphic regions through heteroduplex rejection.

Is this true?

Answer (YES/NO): YES